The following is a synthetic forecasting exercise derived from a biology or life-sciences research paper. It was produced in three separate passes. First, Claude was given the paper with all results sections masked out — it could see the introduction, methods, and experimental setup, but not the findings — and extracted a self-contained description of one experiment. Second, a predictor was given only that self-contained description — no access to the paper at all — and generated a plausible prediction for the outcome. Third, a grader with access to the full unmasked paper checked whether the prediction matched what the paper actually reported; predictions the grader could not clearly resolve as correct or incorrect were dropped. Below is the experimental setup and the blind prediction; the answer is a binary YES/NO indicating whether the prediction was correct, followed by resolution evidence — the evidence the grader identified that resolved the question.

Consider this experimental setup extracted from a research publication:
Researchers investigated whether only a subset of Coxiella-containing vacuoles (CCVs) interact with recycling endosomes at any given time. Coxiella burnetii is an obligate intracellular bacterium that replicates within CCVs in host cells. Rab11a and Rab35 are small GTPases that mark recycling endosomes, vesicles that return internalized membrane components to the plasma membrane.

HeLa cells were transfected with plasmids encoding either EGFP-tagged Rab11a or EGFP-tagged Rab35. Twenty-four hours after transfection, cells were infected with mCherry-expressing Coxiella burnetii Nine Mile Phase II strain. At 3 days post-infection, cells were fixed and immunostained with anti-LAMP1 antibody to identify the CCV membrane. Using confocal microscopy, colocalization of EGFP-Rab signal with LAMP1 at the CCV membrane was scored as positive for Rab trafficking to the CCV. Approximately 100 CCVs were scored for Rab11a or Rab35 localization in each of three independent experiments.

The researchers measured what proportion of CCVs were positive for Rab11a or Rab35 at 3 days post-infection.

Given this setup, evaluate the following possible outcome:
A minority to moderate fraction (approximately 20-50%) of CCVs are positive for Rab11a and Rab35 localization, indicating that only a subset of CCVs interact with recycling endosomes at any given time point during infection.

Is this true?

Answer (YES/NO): NO